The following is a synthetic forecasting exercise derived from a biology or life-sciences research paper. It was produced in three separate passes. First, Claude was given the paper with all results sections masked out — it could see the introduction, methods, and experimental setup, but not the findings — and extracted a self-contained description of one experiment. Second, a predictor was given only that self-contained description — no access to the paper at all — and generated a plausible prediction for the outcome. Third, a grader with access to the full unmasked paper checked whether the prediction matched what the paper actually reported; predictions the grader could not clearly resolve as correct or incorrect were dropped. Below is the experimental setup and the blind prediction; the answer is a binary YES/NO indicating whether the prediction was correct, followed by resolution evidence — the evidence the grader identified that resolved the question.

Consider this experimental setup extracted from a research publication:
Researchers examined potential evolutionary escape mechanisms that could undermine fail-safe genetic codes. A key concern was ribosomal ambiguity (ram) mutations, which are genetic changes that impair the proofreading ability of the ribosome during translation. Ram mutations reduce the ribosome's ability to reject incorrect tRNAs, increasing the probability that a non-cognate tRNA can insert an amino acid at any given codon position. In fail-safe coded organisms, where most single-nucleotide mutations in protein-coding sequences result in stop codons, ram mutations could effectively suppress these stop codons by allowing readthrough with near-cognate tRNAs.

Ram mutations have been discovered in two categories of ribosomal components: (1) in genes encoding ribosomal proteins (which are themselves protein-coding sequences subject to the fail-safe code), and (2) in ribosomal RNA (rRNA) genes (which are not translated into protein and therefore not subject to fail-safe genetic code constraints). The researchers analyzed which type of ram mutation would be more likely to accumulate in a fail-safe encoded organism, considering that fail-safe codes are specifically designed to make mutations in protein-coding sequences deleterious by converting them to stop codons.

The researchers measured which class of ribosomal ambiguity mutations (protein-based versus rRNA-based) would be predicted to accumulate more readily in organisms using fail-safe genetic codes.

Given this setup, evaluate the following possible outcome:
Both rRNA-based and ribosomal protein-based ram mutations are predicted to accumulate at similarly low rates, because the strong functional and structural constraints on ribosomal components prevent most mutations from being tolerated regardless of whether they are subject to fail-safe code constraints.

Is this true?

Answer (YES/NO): NO